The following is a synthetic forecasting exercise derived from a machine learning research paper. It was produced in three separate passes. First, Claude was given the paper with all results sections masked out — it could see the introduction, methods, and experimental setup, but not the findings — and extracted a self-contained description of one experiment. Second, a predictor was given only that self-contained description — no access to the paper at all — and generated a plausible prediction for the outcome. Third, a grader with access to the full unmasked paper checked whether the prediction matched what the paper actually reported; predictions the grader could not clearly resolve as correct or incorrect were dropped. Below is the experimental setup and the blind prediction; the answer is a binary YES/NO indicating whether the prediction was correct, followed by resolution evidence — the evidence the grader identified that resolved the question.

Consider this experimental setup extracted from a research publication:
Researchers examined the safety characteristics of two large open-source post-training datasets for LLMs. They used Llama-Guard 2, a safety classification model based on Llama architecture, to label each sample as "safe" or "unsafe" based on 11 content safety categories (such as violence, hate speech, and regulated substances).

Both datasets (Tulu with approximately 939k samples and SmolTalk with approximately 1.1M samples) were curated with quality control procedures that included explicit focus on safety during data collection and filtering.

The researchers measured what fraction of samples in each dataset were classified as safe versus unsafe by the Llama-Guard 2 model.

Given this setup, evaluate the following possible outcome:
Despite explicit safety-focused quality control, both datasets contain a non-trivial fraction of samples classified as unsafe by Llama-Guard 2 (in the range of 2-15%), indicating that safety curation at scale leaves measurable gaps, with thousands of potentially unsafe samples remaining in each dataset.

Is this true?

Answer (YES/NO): NO